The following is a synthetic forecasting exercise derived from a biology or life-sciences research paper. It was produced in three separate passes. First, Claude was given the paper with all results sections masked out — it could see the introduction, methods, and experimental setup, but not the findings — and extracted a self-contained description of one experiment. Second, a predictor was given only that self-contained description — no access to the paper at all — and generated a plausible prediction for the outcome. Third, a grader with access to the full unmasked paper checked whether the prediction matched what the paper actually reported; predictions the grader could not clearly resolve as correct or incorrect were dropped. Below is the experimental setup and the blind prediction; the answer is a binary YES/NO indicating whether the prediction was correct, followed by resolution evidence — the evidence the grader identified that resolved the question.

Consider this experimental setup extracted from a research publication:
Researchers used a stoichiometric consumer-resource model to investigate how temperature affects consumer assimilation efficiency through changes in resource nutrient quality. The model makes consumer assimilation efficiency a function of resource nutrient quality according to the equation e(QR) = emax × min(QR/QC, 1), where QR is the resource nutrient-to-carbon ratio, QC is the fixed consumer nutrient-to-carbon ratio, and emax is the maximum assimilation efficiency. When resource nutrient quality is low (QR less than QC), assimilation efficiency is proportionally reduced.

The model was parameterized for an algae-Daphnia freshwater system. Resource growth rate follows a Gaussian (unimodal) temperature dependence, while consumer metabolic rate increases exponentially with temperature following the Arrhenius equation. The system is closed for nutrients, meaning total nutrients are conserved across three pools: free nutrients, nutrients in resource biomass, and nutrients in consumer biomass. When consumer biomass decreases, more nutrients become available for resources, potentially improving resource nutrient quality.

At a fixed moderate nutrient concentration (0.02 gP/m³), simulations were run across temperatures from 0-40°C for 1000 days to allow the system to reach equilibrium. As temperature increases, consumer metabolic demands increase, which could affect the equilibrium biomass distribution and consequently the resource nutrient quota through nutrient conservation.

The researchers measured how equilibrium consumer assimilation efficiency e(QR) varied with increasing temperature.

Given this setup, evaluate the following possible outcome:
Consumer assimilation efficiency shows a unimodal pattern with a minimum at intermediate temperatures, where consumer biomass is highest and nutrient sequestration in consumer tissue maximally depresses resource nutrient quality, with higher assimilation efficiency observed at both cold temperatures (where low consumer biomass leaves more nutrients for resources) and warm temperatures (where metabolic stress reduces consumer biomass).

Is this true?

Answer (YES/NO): NO